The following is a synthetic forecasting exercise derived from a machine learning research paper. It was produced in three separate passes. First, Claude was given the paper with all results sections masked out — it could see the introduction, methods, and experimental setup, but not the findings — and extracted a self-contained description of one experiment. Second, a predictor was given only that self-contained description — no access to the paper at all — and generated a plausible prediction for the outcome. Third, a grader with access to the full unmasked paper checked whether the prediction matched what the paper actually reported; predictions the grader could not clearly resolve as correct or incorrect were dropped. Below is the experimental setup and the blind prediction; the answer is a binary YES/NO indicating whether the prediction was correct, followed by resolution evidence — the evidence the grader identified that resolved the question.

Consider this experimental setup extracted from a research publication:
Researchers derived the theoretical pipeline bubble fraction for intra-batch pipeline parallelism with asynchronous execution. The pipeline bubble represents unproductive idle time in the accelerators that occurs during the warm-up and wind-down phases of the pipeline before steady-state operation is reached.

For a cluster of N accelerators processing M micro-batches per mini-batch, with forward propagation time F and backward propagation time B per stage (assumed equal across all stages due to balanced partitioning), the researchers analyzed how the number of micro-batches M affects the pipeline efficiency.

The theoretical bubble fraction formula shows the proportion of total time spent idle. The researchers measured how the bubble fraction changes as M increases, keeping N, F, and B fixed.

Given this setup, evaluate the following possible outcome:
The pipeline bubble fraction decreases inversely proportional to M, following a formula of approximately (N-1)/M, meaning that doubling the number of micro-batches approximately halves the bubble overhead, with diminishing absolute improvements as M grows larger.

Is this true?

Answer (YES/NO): NO